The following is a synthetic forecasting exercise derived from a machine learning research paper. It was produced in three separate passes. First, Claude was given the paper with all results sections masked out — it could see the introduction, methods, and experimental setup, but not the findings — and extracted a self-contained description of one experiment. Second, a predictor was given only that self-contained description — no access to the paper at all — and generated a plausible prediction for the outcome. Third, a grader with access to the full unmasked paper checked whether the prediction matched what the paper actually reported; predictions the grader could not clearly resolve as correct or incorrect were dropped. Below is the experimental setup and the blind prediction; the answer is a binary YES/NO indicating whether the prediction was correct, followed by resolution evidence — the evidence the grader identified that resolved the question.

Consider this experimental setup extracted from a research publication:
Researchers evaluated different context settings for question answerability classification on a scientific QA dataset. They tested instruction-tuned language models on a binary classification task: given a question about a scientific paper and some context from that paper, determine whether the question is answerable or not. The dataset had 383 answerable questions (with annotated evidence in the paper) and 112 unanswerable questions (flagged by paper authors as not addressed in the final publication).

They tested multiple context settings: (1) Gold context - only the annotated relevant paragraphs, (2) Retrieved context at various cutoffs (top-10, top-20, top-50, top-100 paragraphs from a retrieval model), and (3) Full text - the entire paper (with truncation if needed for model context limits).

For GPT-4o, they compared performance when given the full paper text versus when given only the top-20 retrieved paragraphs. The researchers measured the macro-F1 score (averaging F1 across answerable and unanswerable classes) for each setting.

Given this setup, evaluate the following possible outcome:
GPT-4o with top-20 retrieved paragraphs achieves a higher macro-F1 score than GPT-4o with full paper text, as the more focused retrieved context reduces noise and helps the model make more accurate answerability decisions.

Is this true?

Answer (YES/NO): YES